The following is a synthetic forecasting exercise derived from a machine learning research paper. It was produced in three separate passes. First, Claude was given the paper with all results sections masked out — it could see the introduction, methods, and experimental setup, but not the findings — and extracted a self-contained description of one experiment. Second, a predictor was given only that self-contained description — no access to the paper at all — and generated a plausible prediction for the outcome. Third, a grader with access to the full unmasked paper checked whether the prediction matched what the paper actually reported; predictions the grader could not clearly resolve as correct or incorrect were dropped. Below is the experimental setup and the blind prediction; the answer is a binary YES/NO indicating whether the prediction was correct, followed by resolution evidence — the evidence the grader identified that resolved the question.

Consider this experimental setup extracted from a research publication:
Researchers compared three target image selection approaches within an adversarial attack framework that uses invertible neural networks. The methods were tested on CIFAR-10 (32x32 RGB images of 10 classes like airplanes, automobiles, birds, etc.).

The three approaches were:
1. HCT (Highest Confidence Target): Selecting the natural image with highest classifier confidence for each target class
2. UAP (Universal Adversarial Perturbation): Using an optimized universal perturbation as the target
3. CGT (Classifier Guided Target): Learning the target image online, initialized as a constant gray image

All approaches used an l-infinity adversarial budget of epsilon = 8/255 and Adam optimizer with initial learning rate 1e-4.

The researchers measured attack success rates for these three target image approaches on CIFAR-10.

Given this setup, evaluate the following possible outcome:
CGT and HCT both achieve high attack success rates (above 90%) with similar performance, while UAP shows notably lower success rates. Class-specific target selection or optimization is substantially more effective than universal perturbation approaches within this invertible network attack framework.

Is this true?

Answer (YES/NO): NO